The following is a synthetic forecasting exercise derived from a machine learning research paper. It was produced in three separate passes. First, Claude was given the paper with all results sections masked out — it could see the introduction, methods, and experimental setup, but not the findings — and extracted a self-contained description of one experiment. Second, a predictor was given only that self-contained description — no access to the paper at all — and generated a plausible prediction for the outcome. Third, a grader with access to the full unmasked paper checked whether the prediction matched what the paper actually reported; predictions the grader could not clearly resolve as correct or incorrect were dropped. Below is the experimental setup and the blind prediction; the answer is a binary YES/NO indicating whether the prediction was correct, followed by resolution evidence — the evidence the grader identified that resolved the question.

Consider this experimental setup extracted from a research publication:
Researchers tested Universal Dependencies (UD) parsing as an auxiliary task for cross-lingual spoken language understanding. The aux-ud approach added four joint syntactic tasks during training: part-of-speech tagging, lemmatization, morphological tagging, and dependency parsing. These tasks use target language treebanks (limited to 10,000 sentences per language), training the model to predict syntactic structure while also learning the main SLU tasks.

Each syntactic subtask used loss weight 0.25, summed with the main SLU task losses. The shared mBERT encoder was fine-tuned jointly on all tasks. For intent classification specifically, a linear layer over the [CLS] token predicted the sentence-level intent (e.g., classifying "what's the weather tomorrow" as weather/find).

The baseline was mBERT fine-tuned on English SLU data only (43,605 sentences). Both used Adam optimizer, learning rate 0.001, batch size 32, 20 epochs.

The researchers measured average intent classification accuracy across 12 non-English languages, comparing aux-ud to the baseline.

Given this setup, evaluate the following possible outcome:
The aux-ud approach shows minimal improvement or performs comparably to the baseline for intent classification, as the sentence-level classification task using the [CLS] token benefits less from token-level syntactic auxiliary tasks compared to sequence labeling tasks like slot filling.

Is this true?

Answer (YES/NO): NO